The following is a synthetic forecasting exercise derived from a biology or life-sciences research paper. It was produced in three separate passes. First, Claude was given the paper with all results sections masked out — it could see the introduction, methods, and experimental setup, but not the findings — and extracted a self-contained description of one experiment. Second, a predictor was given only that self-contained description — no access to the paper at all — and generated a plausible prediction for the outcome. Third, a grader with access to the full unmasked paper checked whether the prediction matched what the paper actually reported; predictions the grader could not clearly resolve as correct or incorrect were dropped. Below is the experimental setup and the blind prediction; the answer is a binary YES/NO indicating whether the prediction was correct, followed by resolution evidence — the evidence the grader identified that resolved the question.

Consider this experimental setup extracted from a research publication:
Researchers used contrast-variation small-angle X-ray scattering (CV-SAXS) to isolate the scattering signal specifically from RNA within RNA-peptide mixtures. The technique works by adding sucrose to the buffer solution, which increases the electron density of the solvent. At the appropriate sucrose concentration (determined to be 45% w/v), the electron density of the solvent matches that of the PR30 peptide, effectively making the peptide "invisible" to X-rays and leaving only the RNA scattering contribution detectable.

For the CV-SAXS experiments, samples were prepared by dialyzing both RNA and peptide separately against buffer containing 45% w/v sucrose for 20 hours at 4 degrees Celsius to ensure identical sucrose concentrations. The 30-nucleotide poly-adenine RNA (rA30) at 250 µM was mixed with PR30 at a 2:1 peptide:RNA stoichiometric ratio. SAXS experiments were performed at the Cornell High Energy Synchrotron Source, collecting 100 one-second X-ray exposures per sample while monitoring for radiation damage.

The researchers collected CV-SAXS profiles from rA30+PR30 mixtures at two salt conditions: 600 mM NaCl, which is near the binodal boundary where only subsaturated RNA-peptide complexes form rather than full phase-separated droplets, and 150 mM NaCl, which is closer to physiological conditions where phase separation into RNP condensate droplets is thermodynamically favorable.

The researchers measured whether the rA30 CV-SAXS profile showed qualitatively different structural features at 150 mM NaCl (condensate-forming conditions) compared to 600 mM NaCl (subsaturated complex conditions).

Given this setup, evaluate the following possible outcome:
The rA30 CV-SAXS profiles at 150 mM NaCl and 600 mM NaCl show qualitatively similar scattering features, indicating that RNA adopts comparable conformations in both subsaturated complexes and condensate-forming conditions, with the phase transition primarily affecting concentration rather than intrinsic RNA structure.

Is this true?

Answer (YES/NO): NO